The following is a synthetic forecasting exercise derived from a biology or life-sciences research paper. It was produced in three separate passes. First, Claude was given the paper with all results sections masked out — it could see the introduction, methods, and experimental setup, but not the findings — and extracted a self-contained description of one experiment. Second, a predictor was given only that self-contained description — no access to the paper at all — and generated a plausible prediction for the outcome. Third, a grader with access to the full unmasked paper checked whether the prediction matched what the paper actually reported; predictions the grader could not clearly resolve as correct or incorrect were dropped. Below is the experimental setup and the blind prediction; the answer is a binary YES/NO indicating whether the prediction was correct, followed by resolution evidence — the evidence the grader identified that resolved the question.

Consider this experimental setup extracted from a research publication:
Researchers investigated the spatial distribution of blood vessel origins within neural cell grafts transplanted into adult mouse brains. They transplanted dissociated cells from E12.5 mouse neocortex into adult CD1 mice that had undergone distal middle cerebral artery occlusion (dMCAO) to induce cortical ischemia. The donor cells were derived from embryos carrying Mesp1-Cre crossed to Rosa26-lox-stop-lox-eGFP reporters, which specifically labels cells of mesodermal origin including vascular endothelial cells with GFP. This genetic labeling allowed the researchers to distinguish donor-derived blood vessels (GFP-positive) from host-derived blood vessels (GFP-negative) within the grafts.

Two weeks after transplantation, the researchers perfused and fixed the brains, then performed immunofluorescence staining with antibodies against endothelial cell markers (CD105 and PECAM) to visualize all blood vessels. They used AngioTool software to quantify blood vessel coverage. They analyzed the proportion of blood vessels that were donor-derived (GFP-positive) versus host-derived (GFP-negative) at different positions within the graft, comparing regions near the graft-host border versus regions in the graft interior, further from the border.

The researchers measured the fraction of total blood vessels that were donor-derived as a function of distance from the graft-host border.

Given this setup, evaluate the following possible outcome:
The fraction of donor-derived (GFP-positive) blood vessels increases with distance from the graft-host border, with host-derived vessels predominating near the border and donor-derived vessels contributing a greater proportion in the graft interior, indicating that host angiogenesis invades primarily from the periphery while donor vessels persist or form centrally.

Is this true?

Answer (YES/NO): YES